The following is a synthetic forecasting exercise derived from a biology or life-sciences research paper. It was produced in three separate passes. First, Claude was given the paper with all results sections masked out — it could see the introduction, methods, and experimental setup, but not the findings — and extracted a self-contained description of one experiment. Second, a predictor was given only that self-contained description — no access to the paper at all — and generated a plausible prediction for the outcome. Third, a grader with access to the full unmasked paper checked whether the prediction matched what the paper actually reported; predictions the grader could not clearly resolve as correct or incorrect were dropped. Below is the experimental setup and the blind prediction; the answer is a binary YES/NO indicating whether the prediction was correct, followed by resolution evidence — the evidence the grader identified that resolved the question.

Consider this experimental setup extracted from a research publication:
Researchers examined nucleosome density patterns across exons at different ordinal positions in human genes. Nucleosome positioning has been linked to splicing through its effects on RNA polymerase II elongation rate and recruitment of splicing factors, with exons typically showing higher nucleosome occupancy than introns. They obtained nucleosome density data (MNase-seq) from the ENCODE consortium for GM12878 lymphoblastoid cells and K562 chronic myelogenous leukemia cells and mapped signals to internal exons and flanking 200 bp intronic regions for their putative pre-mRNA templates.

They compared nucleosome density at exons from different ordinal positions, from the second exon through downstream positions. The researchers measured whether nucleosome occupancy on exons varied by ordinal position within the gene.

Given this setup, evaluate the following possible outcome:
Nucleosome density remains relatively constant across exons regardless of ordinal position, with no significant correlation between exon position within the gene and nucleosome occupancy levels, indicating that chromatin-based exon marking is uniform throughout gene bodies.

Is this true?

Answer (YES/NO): NO